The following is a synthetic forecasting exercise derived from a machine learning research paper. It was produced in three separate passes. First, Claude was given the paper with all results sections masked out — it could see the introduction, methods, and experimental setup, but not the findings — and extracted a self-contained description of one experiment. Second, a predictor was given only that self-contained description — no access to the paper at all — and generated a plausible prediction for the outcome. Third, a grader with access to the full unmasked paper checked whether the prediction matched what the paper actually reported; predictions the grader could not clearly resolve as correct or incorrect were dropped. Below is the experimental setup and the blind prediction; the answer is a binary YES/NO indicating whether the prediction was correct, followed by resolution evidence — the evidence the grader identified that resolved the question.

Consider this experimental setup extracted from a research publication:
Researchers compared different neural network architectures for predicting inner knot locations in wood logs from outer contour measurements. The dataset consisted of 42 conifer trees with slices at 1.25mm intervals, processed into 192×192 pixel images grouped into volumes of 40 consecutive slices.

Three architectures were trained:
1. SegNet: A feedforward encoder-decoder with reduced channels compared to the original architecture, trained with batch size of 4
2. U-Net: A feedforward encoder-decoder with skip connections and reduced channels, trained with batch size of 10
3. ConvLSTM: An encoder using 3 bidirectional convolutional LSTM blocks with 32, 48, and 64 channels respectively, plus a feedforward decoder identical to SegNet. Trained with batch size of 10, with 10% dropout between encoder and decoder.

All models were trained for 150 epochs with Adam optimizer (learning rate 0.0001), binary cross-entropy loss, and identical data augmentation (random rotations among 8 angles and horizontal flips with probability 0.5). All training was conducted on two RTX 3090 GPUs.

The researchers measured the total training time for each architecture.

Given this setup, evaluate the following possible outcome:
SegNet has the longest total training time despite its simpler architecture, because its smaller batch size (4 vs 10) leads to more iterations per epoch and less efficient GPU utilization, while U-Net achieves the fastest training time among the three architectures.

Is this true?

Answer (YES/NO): NO